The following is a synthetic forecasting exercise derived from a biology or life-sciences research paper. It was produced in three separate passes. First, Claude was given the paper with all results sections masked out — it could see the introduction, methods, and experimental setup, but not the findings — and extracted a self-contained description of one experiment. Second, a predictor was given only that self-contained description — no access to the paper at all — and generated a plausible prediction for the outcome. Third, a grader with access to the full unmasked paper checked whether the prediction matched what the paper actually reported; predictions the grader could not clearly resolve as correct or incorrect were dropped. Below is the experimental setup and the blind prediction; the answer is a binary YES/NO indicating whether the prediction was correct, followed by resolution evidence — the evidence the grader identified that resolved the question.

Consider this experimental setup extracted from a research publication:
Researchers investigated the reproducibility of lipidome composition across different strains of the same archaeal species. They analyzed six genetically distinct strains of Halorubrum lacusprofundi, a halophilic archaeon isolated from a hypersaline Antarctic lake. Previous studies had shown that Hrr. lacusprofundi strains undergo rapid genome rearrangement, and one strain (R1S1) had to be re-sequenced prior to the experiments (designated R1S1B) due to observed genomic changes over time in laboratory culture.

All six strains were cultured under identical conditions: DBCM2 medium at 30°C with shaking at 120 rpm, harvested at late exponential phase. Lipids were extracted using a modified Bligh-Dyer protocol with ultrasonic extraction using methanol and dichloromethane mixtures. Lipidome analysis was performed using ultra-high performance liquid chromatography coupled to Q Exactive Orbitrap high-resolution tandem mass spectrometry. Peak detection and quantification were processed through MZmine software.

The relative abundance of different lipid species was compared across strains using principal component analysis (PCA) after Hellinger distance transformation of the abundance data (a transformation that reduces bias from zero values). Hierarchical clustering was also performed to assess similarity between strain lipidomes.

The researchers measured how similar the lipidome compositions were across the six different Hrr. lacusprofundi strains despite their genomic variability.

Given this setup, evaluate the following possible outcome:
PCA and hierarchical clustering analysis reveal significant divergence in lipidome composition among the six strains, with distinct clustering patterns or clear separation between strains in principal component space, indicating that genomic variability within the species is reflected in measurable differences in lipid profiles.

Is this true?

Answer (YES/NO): NO